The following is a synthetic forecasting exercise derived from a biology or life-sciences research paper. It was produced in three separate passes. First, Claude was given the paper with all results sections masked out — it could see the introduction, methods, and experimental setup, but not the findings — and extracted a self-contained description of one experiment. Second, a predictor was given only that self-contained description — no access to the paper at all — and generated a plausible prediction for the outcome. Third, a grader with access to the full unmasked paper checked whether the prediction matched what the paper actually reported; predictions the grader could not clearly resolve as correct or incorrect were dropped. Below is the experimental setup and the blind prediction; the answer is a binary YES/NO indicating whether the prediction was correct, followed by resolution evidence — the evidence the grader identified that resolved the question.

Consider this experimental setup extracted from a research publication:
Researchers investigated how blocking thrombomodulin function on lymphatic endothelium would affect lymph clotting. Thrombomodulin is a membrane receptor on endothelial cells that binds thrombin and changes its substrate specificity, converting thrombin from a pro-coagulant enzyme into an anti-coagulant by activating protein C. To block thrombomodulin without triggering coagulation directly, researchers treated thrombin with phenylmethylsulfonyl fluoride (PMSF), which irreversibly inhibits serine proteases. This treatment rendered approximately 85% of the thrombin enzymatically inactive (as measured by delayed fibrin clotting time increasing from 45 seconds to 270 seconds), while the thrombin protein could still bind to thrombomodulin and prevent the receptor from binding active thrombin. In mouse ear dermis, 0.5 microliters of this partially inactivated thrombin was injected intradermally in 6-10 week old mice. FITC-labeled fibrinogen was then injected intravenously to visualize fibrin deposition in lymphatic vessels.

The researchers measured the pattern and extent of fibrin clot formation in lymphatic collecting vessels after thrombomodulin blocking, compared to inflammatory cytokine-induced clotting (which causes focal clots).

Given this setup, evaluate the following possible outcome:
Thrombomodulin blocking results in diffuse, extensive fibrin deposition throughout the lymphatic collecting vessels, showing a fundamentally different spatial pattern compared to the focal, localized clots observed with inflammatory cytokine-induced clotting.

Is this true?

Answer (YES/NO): NO